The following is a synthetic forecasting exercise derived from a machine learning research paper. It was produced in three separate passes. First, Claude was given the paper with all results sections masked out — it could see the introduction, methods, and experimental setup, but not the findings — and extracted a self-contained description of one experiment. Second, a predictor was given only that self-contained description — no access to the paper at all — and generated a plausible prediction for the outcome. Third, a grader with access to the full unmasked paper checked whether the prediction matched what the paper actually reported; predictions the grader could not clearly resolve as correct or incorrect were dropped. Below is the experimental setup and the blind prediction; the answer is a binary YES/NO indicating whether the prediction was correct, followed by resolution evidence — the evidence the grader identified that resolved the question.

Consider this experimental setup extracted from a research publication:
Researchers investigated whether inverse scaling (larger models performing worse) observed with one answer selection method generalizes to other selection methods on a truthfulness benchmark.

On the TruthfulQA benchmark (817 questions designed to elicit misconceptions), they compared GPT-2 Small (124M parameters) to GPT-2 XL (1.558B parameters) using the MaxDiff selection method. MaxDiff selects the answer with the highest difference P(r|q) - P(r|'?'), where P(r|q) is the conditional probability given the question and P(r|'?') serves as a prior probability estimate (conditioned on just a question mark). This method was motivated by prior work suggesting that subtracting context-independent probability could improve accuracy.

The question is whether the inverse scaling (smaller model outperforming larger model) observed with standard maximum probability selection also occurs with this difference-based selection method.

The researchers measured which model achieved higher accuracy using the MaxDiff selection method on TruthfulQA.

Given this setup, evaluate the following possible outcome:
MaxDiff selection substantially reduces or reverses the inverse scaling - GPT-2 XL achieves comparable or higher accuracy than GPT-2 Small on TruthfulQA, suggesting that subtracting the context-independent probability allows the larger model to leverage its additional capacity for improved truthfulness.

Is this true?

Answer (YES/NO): NO